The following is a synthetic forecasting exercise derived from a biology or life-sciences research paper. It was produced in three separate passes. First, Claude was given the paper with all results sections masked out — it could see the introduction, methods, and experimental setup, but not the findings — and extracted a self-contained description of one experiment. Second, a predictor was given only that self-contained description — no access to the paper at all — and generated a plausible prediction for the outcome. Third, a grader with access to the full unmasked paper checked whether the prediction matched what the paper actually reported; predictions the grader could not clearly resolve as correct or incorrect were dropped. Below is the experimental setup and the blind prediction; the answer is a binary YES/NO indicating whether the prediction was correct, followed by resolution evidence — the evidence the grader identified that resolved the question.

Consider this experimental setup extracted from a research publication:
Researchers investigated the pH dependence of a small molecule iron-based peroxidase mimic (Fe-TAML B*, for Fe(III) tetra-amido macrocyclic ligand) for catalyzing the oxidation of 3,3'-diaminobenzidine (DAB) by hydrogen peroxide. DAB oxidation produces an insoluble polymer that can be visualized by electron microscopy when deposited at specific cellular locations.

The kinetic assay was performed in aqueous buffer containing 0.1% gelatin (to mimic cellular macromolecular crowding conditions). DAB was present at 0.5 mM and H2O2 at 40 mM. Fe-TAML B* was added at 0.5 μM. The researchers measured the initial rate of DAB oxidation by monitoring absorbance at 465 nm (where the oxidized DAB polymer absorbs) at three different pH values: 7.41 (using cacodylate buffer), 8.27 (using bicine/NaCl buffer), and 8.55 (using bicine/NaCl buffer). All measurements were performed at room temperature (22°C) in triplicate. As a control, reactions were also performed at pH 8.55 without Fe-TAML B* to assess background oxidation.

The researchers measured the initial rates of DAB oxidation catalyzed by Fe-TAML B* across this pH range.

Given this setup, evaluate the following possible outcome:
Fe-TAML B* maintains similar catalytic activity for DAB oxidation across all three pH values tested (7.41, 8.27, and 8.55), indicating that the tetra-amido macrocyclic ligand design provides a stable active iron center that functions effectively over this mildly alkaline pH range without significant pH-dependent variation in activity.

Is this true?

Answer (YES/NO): NO